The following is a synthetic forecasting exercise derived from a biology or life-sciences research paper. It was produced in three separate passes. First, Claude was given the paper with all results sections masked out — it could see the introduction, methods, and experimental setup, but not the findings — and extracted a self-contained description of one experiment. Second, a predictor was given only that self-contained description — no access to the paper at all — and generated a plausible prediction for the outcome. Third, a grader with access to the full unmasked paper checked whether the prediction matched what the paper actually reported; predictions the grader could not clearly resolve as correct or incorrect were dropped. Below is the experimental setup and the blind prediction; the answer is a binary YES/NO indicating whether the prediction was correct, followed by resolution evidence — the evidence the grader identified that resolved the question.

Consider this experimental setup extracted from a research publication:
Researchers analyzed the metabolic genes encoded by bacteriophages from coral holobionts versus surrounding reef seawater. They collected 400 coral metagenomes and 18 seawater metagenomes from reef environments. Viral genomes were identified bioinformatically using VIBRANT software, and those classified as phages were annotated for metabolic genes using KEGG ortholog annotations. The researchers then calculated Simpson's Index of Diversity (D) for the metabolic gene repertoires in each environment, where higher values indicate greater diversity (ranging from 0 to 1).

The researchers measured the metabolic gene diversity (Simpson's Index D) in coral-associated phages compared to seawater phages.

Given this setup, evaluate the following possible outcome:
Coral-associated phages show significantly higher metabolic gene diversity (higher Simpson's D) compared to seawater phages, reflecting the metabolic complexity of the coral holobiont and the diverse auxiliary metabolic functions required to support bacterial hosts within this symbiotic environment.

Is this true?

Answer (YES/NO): NO